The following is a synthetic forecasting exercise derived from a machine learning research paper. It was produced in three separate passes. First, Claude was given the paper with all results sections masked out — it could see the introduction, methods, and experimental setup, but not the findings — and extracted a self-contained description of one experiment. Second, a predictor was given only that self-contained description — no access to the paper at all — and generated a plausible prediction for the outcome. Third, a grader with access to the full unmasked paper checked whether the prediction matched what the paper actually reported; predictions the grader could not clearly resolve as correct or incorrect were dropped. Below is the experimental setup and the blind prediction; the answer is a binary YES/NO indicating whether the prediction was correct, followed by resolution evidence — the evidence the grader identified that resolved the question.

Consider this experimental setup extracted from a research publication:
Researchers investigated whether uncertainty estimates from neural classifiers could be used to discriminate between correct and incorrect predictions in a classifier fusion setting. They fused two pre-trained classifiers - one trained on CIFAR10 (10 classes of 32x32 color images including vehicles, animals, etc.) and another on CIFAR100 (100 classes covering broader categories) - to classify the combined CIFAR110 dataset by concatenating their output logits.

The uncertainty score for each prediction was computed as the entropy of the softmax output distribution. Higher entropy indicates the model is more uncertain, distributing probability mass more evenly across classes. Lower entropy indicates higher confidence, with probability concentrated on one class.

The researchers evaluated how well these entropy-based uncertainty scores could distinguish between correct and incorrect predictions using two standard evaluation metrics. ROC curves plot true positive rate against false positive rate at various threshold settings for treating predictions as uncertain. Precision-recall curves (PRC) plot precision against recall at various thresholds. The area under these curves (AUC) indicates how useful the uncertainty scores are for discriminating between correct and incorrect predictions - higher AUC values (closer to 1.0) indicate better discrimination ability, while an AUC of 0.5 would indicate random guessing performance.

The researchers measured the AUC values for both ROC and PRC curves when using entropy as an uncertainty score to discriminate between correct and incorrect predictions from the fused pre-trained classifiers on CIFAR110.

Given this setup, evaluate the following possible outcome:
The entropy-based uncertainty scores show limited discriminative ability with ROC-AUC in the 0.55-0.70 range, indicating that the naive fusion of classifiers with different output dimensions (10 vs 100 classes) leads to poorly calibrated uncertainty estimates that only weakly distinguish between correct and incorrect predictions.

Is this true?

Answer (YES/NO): NO